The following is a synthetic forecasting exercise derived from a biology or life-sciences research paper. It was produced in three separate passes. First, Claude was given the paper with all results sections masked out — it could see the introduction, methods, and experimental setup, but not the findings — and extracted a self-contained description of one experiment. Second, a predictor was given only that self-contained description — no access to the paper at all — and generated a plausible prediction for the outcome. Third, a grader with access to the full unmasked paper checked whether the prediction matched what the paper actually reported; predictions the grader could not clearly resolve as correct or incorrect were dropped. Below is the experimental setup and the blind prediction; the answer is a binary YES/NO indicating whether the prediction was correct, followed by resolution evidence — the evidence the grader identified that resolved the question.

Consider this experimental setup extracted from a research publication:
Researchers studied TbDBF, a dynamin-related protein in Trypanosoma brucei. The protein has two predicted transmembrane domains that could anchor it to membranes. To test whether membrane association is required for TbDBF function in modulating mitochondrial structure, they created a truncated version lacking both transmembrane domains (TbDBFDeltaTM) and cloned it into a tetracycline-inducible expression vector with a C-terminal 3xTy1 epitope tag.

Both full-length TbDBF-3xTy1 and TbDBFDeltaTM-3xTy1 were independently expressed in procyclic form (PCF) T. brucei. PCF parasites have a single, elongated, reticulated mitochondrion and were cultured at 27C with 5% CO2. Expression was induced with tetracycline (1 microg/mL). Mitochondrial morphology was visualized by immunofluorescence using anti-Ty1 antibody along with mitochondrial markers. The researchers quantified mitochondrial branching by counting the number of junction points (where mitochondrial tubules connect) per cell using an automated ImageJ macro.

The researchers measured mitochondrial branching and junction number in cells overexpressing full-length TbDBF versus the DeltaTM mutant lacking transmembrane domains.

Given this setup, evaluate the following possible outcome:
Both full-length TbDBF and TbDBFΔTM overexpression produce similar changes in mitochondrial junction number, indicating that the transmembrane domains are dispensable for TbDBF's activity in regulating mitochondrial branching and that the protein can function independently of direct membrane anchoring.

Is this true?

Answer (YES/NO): NO